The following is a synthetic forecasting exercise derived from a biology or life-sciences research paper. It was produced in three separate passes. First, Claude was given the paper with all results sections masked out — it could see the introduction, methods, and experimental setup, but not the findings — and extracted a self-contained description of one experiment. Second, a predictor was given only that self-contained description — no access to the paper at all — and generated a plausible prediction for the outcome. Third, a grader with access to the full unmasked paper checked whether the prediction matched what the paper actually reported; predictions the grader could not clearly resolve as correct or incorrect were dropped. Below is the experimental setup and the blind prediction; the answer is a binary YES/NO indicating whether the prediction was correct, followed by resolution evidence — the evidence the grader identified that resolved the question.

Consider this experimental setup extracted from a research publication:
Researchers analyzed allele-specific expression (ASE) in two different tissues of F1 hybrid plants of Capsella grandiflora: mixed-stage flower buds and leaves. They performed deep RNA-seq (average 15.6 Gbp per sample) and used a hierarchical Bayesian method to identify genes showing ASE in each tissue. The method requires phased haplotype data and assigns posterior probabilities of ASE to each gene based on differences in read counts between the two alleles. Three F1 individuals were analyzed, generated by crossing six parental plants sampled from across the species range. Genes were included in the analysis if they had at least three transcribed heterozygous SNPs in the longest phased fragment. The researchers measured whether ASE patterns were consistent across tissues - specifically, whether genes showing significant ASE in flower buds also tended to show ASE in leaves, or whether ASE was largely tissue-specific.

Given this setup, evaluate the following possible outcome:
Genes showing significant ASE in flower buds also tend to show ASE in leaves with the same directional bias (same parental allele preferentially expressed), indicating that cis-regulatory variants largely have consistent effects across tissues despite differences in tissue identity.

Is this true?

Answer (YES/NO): NO